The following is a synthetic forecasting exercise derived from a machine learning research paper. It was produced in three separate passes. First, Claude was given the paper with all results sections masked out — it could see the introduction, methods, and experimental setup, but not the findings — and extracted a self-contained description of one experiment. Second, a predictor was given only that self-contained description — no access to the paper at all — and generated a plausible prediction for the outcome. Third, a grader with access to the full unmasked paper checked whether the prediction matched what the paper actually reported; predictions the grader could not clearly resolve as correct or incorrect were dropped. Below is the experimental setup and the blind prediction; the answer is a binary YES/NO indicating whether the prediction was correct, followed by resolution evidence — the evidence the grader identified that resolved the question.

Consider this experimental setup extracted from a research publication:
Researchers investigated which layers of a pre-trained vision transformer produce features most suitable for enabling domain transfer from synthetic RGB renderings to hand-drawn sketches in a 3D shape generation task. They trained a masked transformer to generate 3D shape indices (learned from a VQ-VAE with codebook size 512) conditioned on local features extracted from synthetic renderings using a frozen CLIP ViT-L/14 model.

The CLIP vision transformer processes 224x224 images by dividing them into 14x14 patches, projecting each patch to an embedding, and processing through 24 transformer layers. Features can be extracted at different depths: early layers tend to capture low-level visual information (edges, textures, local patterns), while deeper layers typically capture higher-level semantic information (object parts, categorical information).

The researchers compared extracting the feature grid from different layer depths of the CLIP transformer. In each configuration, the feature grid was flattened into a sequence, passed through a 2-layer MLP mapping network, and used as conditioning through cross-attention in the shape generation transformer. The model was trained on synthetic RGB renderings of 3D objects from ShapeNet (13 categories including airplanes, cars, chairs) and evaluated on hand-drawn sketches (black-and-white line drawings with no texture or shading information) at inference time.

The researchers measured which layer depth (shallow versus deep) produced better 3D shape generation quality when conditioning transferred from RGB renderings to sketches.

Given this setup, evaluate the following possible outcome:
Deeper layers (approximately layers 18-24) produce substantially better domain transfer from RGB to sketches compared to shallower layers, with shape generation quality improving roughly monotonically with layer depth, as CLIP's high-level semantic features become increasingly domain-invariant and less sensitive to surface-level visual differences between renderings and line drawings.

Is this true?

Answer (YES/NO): YES